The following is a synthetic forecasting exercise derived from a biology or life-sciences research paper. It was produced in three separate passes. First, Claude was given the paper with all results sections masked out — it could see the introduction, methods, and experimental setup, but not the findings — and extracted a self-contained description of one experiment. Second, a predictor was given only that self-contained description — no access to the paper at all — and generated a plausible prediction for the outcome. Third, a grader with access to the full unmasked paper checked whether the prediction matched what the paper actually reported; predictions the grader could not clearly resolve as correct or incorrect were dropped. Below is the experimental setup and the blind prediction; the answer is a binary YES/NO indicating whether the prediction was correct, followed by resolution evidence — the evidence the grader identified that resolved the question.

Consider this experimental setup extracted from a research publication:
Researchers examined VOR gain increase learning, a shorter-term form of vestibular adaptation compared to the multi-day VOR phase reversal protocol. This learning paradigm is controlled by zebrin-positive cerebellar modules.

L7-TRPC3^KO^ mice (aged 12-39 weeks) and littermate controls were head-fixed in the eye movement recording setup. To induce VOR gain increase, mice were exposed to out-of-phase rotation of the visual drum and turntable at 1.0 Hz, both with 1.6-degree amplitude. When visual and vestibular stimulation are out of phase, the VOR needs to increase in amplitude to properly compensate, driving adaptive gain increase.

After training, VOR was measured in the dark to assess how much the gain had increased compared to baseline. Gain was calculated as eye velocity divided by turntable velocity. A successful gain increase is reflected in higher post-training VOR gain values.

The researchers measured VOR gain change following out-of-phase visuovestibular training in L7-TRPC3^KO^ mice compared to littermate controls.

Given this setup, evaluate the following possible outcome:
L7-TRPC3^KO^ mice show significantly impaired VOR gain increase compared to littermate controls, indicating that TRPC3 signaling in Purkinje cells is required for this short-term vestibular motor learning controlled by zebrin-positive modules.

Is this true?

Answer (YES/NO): NO